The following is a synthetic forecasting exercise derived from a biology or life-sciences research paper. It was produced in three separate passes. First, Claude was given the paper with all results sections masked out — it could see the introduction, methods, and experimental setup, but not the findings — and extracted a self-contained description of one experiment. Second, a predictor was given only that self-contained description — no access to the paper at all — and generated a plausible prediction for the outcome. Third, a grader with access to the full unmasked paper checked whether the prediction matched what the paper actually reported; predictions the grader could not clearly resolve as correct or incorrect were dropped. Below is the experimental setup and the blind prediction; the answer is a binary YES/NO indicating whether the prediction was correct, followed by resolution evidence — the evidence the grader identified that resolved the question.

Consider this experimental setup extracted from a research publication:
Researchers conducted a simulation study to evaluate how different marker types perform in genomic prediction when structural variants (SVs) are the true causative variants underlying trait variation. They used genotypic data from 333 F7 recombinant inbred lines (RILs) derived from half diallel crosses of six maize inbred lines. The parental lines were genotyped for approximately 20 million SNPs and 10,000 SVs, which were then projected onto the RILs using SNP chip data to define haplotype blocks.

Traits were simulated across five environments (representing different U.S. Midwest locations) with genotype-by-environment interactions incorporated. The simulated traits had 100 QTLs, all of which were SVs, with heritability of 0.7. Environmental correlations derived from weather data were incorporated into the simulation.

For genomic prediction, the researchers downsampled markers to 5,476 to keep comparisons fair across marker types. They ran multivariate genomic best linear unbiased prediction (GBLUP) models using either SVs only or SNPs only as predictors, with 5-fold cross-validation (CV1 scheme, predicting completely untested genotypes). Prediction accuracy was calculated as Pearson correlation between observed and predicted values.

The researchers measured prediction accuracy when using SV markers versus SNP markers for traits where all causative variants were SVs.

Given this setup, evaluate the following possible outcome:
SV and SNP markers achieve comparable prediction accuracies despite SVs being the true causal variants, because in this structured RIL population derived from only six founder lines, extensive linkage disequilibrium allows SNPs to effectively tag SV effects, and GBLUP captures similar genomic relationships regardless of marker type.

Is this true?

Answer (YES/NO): NO